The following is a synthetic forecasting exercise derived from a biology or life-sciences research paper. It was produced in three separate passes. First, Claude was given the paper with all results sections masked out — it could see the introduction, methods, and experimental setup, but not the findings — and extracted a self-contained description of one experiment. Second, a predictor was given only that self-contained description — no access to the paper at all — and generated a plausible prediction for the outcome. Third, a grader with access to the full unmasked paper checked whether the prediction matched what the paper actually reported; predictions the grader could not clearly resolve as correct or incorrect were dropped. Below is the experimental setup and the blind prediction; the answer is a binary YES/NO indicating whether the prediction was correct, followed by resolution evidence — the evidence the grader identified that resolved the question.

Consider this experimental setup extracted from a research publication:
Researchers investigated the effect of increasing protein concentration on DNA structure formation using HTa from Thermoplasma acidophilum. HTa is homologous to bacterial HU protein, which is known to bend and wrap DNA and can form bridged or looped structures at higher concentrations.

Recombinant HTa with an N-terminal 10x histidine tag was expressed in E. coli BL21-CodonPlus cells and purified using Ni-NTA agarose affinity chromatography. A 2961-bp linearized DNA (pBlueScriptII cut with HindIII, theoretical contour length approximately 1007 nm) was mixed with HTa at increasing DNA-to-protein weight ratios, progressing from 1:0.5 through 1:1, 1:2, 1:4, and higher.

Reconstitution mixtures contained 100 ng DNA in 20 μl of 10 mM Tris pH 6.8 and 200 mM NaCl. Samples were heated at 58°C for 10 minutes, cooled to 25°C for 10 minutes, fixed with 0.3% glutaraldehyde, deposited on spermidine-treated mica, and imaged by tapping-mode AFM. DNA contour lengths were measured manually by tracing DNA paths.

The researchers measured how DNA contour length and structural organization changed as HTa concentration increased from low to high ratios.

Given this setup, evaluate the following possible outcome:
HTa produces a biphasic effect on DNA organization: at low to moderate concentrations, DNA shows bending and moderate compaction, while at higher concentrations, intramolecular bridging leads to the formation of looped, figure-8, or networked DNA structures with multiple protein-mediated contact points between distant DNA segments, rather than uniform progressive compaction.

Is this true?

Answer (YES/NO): NO